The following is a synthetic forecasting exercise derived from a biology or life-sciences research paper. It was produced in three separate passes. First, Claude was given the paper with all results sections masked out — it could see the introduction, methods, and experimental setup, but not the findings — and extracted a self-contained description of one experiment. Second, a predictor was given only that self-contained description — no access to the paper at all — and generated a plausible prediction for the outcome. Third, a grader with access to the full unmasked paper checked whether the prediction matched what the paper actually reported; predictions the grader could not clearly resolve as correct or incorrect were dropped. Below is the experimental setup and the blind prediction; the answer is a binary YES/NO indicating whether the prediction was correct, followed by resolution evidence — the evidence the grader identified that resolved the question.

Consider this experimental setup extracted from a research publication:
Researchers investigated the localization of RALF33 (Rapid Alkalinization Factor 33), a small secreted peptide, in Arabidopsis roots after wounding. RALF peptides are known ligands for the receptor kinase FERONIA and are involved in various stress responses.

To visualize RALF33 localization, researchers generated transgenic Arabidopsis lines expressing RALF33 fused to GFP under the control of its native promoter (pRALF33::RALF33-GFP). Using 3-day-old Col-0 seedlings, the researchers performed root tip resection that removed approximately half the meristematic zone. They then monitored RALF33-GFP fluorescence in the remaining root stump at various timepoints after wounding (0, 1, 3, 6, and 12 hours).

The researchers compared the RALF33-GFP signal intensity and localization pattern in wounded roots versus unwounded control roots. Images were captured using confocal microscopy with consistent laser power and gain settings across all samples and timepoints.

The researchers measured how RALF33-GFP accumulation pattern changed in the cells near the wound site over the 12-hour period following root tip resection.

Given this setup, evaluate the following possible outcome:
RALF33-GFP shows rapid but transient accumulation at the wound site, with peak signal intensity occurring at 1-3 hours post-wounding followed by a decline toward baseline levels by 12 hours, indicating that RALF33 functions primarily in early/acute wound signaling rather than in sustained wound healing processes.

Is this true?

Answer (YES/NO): NO